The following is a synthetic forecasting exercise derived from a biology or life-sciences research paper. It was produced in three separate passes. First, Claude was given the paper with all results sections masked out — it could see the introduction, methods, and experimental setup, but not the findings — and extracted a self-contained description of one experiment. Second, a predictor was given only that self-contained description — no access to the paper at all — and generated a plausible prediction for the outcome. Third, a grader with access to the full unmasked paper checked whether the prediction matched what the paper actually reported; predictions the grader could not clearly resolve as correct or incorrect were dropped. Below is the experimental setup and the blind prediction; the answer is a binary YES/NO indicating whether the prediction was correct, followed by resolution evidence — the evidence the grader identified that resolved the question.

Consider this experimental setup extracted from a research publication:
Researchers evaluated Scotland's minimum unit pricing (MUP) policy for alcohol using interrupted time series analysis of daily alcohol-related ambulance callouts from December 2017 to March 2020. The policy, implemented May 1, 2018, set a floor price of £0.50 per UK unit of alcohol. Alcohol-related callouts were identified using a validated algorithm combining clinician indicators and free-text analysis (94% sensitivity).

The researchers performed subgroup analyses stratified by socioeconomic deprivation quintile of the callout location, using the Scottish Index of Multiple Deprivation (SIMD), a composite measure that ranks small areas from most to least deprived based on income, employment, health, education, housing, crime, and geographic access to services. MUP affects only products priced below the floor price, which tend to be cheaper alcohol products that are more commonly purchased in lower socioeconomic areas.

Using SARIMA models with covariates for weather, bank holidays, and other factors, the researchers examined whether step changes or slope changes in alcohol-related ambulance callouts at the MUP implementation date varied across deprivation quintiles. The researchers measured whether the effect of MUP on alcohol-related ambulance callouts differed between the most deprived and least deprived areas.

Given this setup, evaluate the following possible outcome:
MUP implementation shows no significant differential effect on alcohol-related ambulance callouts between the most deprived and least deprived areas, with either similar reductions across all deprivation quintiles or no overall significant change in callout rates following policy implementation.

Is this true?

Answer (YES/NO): YES